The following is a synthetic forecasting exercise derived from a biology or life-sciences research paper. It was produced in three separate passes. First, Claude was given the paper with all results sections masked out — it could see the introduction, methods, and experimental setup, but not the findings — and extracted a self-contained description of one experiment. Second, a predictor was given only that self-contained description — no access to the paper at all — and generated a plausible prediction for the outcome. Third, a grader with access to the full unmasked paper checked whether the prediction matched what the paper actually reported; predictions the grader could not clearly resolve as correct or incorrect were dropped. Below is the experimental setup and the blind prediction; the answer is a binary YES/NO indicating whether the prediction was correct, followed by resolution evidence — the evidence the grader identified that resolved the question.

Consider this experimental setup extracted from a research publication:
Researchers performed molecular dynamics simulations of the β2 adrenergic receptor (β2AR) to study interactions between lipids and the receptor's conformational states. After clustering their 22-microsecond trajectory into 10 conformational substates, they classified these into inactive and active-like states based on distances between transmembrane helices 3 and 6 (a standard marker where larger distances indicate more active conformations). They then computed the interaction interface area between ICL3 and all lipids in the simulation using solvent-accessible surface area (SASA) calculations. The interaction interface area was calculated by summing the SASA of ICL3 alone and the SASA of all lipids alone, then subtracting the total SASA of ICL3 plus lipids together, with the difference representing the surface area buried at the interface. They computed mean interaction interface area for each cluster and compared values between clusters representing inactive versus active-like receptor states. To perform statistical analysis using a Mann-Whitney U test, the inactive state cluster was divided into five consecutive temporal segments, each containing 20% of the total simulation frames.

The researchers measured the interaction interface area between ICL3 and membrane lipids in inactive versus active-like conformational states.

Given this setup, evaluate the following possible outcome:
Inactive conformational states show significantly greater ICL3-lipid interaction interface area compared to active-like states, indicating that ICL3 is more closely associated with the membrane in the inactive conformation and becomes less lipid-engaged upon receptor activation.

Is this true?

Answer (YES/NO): NO